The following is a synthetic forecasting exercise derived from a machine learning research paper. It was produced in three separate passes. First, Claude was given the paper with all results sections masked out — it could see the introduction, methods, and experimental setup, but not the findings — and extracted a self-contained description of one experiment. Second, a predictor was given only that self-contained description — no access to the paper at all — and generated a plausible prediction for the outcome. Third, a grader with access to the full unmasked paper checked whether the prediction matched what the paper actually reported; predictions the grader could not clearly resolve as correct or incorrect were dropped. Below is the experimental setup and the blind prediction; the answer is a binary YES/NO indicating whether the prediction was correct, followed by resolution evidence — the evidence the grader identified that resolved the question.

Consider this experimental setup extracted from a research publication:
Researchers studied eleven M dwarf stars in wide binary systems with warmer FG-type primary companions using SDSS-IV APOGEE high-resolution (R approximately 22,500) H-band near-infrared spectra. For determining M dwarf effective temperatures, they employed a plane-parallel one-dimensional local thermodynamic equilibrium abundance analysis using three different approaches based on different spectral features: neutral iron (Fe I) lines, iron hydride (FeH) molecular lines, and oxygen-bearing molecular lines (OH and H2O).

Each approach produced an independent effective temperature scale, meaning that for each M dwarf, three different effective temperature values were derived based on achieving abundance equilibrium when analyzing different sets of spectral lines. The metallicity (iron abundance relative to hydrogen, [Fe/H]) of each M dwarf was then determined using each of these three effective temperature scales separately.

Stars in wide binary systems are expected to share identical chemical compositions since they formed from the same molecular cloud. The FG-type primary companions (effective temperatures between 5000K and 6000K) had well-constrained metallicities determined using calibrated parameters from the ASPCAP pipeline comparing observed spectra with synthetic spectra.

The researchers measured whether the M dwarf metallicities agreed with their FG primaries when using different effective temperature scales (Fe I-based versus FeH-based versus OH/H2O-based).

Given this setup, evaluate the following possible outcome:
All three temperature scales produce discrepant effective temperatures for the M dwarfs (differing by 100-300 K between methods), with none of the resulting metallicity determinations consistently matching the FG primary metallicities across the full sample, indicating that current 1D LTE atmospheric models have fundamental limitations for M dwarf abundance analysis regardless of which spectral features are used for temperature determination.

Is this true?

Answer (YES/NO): NO